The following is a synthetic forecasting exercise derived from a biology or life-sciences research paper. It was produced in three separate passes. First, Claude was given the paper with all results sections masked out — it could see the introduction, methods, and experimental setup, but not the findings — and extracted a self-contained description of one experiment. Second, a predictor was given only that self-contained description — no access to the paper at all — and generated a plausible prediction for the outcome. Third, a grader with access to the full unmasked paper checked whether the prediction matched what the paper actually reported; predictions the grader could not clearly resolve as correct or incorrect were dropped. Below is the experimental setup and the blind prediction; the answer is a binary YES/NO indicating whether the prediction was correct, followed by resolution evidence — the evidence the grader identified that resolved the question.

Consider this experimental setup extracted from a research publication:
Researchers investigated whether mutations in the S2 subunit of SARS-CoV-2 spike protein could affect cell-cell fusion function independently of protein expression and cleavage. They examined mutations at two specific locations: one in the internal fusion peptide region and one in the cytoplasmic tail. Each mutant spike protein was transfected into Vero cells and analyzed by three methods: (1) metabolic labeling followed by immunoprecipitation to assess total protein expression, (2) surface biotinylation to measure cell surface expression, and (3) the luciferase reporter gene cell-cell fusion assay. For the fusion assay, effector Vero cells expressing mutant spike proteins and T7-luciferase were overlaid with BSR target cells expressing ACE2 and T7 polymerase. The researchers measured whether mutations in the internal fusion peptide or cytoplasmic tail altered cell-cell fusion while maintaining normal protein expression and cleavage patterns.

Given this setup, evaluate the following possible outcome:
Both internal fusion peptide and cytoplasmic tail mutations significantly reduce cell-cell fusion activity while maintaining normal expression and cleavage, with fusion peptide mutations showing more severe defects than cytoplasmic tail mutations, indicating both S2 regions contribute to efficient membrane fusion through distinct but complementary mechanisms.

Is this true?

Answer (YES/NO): NO